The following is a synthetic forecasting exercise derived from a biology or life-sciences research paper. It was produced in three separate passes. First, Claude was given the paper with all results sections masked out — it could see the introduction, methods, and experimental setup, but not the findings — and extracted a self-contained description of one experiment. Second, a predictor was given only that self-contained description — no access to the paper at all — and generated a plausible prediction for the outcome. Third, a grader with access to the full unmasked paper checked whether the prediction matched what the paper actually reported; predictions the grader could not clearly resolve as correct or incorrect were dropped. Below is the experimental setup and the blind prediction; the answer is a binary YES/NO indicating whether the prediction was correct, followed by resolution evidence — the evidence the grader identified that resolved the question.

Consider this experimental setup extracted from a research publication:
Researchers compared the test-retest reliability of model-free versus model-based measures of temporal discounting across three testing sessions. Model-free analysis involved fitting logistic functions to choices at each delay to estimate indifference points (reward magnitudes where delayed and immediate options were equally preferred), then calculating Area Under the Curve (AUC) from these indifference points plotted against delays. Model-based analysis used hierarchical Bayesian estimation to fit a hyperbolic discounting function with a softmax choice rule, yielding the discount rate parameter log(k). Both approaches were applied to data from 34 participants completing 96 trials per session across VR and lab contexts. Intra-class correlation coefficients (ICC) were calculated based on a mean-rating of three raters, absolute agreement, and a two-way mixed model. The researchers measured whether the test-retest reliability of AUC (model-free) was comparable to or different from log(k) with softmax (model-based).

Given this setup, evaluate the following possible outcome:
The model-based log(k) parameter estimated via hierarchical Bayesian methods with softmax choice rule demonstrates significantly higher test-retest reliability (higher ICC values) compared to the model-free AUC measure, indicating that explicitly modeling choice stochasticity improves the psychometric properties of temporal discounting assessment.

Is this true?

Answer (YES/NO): NO